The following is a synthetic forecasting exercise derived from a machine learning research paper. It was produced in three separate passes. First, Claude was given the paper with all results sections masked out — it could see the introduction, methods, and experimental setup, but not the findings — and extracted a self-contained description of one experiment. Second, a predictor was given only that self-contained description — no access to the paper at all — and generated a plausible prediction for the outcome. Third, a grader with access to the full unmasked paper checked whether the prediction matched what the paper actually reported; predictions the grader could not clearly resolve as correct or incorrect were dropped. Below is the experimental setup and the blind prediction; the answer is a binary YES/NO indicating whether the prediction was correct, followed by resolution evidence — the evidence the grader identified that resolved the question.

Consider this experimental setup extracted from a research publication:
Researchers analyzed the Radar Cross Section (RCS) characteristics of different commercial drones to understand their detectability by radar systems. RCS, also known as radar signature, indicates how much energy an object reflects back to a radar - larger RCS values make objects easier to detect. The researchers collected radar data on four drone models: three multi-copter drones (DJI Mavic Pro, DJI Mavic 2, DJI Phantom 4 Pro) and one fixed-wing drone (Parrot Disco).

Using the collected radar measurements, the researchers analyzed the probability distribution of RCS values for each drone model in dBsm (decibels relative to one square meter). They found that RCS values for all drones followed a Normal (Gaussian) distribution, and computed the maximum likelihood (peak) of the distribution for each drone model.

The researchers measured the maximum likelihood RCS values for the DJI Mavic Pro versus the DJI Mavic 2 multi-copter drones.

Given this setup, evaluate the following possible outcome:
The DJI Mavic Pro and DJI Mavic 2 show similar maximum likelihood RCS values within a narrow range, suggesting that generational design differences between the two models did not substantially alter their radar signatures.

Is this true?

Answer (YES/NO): NO